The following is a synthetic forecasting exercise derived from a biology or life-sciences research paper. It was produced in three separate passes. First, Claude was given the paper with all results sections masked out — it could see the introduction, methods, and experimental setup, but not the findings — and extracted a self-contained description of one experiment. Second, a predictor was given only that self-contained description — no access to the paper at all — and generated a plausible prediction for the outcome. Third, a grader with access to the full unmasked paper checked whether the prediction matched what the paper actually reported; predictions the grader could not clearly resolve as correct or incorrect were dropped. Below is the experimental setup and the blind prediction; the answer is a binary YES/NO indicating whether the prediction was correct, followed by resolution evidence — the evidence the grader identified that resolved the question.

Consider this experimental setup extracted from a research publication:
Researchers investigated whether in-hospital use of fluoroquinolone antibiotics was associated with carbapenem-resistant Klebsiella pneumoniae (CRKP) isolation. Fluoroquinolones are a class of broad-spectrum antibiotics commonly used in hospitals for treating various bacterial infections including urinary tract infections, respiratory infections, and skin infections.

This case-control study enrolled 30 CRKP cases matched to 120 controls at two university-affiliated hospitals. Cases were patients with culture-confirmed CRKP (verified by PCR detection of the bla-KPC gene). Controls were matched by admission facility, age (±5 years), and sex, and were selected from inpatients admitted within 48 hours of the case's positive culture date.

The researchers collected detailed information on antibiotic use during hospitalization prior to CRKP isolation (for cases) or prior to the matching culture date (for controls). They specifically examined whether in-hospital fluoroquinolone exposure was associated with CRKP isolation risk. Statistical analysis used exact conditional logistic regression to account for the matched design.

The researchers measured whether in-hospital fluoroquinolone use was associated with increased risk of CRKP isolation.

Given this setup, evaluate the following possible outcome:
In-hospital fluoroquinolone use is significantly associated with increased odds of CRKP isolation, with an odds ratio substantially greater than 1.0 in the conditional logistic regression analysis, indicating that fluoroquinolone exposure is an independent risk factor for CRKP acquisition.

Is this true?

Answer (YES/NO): YES